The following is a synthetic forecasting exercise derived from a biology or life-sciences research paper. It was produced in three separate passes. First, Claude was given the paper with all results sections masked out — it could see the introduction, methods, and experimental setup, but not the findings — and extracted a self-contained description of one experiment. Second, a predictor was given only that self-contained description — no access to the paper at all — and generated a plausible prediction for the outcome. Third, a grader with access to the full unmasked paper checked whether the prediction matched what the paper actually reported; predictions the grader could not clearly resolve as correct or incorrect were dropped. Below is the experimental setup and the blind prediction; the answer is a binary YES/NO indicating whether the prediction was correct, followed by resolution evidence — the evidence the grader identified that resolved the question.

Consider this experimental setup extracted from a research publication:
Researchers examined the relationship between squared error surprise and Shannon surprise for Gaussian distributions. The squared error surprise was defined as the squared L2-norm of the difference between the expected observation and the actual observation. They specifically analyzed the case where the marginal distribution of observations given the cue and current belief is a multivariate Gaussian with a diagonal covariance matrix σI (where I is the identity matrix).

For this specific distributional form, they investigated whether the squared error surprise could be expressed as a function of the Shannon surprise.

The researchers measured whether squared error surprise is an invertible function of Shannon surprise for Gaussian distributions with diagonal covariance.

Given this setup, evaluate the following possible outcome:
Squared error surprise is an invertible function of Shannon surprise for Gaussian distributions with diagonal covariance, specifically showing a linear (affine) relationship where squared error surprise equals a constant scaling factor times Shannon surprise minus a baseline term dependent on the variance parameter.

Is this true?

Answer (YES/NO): NO